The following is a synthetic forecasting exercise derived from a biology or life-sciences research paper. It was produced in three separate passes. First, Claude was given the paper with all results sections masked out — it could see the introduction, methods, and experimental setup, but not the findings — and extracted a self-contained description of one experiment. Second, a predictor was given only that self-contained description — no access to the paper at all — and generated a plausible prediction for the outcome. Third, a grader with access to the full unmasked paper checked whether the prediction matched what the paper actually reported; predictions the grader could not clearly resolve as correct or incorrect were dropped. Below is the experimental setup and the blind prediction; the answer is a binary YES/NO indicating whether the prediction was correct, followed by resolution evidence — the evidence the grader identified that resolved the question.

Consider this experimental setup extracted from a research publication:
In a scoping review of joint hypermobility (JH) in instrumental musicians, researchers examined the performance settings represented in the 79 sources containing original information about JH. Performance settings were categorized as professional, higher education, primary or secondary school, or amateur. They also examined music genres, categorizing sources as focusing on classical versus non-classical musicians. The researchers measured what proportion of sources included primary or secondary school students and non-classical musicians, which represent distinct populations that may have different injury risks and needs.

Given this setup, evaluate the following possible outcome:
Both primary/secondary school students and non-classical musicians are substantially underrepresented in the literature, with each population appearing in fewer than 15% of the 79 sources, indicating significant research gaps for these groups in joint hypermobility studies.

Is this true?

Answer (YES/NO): YES